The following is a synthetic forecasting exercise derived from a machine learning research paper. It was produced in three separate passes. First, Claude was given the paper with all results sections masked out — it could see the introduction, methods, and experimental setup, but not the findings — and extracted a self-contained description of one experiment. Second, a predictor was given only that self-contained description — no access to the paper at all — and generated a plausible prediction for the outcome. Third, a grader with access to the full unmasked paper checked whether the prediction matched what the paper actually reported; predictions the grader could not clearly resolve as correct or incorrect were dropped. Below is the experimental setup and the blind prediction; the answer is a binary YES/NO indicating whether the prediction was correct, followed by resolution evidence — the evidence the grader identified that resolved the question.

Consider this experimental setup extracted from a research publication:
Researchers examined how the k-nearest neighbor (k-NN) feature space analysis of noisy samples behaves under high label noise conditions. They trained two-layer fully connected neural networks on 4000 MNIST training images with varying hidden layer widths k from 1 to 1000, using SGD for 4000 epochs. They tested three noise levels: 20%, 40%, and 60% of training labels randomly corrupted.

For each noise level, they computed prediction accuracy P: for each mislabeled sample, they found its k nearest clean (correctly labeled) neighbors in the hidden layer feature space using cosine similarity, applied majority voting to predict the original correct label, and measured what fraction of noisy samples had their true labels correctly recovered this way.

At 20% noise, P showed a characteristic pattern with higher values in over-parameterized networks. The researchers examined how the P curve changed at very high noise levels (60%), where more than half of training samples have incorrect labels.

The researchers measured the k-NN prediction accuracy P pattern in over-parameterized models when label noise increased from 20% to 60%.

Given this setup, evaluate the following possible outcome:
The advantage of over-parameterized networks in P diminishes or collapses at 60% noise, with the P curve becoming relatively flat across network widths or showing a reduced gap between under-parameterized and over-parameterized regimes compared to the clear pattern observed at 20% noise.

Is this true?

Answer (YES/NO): NO